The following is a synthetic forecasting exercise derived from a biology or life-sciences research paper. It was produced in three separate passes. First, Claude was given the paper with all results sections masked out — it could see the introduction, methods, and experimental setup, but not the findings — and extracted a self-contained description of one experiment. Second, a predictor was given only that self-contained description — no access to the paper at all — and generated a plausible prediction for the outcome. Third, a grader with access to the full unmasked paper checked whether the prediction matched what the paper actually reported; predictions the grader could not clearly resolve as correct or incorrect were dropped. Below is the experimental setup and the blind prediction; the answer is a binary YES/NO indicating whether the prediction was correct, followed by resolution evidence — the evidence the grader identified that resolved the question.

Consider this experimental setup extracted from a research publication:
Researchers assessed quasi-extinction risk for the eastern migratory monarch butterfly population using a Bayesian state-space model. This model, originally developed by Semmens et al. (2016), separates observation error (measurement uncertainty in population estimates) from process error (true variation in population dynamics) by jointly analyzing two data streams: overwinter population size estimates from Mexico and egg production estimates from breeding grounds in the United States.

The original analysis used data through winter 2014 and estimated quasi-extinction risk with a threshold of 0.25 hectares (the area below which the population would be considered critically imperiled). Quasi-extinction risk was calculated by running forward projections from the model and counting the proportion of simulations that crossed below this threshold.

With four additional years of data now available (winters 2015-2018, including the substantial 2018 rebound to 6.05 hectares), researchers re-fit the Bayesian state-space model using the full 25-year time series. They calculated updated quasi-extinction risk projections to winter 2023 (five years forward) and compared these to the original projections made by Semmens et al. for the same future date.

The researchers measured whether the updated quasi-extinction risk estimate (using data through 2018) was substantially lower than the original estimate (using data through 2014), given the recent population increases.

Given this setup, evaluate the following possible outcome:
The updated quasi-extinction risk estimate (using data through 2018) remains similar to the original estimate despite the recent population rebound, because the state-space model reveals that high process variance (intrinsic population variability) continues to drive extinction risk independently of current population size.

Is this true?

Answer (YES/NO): NO